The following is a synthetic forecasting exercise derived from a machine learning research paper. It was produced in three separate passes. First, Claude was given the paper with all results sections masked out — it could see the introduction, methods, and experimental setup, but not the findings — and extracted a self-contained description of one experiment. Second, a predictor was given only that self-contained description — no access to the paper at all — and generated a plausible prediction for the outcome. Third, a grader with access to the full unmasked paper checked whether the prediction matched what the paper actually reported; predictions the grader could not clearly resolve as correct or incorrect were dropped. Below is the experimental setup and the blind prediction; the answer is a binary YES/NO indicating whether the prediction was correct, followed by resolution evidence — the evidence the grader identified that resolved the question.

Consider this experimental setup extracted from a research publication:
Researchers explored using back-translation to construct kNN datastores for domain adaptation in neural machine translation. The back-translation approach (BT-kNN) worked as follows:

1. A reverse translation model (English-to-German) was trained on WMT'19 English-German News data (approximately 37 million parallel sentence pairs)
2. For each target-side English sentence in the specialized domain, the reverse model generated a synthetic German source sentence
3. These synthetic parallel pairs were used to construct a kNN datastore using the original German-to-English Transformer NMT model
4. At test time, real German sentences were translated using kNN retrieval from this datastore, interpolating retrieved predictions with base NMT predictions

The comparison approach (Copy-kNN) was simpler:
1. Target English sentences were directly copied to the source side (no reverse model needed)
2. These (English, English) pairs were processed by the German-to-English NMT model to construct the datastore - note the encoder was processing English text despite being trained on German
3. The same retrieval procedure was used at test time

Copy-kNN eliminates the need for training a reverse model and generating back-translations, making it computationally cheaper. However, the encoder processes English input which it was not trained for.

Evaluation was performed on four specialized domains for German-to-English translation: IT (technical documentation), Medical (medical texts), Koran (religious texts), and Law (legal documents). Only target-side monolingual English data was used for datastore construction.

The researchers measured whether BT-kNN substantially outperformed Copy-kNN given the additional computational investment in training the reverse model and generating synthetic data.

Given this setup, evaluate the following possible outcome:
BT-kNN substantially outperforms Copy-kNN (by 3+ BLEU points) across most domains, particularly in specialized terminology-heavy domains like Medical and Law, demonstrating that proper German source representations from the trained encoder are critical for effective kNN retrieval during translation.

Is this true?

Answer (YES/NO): NO